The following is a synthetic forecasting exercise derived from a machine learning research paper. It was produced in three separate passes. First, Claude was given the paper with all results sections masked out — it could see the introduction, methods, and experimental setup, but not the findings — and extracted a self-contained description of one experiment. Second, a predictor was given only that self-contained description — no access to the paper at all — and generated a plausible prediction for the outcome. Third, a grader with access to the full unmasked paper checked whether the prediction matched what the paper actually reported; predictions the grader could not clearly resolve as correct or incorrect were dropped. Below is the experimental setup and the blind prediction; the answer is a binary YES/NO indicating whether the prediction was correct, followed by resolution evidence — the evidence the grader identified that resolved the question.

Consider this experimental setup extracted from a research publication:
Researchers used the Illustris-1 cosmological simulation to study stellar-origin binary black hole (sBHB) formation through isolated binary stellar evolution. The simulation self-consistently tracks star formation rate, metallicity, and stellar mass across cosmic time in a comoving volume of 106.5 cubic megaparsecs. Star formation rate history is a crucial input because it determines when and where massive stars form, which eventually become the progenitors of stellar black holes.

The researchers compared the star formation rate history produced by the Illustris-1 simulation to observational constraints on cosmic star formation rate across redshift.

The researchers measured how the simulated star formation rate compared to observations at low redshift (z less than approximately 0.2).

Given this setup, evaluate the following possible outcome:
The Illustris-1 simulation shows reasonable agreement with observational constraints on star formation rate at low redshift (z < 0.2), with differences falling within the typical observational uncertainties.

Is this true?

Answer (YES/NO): NO